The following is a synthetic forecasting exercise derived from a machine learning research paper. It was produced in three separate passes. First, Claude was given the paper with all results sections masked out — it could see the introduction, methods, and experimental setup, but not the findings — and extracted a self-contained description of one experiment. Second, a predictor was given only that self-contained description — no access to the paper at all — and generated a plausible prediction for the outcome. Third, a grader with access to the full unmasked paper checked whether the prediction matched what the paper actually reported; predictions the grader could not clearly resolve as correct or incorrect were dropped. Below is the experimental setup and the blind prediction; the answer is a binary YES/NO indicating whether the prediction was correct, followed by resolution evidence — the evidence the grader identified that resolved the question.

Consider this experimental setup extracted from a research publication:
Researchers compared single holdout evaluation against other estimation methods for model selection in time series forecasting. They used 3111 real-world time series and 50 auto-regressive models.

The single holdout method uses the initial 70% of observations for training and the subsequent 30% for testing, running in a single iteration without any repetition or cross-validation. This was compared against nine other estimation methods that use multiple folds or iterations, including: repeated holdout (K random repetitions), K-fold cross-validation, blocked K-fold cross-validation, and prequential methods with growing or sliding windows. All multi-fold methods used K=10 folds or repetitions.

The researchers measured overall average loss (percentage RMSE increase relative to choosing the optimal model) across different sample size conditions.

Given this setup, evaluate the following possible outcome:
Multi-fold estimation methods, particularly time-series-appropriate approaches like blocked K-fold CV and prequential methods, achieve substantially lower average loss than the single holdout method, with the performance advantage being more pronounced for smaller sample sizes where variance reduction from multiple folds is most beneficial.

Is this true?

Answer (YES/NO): YES